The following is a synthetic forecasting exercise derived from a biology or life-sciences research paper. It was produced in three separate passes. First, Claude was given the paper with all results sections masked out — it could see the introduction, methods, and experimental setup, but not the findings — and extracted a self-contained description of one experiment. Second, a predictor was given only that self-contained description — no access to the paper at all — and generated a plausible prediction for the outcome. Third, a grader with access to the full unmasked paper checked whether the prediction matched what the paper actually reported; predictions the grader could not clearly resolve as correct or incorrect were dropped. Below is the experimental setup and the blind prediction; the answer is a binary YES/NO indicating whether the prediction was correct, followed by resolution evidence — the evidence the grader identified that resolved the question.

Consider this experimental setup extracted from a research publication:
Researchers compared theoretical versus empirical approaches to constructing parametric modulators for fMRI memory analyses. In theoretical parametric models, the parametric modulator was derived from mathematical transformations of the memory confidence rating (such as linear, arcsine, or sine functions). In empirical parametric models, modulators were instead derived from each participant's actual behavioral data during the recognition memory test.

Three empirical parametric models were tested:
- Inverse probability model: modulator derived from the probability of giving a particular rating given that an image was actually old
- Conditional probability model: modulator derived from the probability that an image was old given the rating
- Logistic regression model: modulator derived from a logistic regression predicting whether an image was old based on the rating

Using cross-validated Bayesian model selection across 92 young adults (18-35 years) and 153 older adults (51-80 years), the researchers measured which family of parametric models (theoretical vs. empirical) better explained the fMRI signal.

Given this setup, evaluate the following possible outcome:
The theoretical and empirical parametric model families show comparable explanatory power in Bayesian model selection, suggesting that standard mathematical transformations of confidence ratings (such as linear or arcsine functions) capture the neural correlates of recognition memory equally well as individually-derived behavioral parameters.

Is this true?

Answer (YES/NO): NO